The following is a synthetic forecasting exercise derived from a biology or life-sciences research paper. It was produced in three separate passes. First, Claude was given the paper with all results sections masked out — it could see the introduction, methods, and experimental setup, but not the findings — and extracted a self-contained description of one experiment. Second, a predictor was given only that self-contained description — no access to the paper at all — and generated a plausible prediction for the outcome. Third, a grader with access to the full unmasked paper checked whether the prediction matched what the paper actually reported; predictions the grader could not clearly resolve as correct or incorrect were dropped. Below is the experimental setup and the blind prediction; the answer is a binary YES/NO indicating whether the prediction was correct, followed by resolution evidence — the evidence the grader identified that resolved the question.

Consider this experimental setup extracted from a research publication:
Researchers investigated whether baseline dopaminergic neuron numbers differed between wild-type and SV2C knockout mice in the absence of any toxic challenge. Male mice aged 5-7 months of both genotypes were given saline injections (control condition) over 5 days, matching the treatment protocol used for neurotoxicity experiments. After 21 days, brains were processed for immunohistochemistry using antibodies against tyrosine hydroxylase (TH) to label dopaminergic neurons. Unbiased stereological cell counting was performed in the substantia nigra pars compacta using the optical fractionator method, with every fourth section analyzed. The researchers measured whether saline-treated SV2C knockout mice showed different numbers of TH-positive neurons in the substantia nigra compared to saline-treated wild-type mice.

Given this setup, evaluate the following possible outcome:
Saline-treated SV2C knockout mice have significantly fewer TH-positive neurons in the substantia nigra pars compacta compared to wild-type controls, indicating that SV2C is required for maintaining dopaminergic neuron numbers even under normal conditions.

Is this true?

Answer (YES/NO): NO